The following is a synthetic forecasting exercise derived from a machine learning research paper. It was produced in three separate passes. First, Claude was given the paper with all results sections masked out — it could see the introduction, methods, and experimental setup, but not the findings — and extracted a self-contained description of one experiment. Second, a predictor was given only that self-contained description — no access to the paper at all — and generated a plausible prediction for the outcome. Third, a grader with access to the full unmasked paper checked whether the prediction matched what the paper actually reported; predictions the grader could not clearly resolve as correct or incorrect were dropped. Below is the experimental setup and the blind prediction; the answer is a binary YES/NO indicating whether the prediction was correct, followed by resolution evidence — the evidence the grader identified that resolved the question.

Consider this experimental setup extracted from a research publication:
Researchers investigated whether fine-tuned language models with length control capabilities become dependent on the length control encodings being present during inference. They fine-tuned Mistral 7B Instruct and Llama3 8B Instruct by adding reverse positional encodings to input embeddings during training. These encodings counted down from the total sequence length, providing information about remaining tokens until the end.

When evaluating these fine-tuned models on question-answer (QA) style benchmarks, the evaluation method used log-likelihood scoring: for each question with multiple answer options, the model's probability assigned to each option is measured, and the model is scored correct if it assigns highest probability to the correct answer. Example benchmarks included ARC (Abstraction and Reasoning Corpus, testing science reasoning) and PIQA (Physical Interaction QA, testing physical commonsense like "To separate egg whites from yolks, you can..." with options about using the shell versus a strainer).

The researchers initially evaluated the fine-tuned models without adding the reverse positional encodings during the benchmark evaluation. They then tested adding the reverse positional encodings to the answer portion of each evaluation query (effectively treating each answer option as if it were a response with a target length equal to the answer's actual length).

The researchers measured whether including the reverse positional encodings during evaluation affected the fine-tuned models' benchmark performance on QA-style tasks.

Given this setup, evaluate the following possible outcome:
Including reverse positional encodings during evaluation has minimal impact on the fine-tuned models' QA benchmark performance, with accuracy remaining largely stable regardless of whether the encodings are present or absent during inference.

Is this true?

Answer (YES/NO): NO